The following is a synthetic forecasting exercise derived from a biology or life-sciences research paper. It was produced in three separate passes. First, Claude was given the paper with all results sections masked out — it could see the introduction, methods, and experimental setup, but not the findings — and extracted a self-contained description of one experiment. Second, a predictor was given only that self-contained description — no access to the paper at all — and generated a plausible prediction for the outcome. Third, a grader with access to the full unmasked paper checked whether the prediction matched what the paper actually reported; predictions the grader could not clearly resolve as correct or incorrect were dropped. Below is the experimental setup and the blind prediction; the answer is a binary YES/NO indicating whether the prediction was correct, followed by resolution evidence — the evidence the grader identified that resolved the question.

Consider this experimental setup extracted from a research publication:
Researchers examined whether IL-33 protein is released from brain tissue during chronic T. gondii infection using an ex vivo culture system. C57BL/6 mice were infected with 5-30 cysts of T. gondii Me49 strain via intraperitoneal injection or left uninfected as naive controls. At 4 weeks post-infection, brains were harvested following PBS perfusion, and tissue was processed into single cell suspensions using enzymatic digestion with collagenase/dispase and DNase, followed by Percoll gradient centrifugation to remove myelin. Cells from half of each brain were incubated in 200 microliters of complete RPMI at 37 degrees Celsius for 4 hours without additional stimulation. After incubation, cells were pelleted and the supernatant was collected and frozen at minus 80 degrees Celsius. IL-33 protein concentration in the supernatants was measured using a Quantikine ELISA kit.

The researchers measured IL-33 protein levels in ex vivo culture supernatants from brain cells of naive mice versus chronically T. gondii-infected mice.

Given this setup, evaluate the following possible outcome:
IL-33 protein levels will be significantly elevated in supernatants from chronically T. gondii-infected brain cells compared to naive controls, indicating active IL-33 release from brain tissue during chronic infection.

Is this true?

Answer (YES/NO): YES